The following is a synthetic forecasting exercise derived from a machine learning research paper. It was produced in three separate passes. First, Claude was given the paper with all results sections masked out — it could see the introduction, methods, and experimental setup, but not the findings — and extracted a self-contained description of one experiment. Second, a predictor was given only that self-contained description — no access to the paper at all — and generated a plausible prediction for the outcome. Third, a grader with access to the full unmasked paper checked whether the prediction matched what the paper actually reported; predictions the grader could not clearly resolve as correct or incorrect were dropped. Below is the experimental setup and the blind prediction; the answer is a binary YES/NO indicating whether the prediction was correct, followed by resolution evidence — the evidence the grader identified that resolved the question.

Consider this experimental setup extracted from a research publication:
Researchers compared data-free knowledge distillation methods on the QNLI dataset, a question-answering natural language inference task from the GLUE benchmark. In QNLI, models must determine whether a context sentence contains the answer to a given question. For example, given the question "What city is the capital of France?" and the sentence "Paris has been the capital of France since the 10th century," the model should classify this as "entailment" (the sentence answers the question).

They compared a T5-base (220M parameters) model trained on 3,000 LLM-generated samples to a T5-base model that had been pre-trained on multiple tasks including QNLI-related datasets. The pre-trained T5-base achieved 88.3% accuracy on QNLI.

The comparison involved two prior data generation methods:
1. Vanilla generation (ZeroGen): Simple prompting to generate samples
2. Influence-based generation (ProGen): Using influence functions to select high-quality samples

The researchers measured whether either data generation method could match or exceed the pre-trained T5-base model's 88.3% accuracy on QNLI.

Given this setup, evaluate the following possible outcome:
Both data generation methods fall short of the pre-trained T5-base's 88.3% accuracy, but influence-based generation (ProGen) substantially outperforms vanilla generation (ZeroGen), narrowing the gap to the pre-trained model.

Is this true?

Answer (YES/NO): NO